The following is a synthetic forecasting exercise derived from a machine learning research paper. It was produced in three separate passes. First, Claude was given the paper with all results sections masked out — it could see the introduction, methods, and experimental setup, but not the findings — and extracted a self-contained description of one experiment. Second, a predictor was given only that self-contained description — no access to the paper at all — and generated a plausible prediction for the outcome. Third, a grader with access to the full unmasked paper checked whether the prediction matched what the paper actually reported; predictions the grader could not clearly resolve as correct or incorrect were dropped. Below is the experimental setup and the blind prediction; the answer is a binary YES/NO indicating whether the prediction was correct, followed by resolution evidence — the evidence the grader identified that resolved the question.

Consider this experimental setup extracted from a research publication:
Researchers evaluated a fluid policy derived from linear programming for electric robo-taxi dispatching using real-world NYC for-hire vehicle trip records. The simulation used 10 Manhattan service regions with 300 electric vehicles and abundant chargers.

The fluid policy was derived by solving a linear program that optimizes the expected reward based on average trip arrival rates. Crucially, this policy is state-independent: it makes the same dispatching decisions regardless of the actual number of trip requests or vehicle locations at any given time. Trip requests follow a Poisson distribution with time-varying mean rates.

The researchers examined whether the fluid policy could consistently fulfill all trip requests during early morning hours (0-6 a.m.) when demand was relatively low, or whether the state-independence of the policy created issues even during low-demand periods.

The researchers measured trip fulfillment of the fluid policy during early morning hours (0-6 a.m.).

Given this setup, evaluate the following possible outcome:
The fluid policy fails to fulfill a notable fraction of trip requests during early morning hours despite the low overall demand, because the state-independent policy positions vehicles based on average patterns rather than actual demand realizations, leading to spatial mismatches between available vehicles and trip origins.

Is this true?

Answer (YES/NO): YES